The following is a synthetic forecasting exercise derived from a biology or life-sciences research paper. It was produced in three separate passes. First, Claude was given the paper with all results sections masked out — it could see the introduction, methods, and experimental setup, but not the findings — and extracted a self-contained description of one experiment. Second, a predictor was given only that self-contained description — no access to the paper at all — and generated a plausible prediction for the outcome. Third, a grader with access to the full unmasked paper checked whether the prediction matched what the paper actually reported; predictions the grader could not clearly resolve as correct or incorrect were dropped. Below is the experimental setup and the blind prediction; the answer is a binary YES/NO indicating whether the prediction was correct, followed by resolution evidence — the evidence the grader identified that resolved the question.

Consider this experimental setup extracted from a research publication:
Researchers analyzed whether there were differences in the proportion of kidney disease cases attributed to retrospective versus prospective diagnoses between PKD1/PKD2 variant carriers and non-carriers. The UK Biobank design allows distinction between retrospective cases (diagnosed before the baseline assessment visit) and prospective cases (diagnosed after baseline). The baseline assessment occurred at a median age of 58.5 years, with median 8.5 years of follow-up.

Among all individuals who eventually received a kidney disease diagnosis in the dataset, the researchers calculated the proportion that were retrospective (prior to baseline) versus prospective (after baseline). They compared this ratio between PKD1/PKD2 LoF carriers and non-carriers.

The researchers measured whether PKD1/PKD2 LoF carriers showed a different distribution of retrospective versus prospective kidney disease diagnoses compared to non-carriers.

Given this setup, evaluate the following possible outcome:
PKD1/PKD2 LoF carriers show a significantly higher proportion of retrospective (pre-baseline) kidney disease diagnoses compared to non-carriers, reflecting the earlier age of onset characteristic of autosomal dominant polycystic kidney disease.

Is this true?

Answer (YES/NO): YES